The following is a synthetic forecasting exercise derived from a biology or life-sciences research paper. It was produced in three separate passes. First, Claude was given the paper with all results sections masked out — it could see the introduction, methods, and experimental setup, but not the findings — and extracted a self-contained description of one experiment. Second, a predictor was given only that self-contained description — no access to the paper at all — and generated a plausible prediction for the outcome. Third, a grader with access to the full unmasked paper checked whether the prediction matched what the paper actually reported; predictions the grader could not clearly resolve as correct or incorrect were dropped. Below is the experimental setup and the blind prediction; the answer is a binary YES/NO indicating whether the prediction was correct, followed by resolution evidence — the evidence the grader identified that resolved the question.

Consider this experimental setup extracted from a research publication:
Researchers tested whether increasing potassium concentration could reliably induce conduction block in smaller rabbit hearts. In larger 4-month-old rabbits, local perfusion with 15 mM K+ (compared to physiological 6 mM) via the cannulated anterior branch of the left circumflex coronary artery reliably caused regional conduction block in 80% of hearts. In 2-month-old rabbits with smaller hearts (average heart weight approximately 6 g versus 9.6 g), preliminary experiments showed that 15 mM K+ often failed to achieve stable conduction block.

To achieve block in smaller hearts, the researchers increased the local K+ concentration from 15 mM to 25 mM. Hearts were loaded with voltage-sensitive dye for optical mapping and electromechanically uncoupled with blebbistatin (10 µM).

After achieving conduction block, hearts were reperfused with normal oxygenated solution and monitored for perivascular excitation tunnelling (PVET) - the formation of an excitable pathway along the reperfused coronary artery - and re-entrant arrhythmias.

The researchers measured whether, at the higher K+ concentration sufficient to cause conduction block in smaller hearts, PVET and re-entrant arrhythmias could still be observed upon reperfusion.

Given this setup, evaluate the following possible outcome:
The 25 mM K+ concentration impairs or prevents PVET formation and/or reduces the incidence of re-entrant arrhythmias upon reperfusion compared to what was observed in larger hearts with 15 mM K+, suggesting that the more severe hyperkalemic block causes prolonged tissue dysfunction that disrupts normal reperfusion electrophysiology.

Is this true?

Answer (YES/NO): NO